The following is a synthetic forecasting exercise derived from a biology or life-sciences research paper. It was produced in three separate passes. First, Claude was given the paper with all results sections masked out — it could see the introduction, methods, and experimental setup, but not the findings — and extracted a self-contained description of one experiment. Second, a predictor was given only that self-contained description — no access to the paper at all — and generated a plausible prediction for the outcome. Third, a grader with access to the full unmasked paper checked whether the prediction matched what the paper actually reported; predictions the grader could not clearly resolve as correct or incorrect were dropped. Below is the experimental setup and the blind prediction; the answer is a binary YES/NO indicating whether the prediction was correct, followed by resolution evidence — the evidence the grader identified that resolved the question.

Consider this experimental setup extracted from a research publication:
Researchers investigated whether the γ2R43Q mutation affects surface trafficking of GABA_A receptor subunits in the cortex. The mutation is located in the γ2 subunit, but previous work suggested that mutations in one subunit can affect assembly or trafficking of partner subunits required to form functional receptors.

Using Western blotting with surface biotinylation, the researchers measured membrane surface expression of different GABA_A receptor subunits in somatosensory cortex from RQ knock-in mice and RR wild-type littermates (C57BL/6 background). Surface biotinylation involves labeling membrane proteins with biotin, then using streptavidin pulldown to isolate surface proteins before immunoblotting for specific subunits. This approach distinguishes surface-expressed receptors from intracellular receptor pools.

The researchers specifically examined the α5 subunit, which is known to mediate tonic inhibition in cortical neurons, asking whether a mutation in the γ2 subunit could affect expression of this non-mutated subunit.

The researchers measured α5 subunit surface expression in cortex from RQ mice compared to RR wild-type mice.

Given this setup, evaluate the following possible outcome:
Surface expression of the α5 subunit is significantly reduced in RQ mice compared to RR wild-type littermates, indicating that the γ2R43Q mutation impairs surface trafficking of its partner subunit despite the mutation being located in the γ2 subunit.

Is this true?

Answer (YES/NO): YES